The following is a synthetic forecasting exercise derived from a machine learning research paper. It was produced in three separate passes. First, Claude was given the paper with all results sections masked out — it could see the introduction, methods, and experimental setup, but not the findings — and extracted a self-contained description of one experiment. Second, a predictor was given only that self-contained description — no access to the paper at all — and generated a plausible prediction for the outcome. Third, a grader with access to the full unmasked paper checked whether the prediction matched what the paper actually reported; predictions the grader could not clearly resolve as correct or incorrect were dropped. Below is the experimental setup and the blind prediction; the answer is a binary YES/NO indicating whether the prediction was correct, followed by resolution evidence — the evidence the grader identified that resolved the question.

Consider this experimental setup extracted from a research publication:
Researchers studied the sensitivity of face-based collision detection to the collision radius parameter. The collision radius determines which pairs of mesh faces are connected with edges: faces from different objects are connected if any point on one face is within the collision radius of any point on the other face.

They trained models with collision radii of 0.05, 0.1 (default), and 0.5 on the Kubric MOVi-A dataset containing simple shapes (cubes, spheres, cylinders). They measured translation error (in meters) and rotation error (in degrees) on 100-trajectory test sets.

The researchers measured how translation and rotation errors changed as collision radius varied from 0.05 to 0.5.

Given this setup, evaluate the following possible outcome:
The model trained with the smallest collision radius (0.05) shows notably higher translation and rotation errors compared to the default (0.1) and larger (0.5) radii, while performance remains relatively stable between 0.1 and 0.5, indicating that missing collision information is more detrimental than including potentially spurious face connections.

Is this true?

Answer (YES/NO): NO